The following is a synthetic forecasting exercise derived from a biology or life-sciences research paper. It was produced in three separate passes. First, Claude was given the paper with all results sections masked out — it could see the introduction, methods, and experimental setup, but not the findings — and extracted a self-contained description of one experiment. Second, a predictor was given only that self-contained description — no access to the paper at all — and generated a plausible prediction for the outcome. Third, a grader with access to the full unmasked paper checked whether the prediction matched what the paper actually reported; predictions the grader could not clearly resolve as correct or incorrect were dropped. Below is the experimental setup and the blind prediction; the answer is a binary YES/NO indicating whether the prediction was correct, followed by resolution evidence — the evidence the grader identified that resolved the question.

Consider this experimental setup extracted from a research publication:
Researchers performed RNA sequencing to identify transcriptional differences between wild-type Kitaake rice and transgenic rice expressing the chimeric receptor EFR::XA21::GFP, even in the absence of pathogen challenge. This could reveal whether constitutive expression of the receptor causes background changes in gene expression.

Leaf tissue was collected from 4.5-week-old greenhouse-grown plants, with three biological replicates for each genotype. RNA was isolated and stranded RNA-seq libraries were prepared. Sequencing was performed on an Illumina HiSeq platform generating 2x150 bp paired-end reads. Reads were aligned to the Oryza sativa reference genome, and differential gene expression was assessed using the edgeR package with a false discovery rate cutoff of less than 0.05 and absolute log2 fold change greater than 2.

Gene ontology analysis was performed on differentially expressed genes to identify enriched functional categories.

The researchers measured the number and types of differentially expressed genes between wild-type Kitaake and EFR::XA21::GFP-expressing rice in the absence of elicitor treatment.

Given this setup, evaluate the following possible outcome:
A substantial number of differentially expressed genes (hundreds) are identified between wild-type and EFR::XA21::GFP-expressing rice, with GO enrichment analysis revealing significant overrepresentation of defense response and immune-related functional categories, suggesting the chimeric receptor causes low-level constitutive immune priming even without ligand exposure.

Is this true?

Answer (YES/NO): NO